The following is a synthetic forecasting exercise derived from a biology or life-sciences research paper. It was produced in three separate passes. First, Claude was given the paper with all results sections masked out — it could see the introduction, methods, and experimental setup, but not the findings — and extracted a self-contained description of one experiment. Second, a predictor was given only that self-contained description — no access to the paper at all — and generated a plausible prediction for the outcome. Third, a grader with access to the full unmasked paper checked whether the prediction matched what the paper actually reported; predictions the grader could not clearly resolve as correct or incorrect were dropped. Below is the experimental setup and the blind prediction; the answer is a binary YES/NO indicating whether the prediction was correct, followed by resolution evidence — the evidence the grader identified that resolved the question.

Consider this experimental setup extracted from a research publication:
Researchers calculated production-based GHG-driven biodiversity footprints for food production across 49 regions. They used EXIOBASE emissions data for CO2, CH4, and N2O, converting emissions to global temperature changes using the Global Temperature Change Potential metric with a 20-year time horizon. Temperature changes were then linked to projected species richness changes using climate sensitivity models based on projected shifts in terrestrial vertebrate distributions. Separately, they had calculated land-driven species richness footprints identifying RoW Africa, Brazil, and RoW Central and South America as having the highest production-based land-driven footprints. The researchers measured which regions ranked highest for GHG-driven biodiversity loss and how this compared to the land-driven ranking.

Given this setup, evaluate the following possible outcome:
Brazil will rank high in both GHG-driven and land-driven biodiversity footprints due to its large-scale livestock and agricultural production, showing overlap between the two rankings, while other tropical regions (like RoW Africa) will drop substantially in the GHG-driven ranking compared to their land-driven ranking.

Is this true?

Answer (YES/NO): NO